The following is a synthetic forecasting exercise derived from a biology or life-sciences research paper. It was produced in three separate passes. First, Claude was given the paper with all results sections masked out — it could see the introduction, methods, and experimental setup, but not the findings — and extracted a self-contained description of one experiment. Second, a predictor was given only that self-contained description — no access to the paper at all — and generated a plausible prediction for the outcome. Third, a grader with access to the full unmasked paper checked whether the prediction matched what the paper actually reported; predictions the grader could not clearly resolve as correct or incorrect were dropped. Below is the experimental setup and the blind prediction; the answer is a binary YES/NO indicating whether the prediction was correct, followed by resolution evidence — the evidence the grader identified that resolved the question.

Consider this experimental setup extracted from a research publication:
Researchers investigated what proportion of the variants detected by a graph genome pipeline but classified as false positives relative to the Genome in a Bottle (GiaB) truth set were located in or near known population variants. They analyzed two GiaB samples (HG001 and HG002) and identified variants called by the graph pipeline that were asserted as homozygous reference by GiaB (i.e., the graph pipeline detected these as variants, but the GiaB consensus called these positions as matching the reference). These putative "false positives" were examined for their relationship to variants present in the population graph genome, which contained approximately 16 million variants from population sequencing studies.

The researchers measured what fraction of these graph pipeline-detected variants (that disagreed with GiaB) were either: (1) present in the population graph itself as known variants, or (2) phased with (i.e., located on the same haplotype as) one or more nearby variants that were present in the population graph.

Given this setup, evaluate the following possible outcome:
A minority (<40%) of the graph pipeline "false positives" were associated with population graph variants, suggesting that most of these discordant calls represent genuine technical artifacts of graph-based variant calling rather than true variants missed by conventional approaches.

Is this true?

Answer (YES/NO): NO